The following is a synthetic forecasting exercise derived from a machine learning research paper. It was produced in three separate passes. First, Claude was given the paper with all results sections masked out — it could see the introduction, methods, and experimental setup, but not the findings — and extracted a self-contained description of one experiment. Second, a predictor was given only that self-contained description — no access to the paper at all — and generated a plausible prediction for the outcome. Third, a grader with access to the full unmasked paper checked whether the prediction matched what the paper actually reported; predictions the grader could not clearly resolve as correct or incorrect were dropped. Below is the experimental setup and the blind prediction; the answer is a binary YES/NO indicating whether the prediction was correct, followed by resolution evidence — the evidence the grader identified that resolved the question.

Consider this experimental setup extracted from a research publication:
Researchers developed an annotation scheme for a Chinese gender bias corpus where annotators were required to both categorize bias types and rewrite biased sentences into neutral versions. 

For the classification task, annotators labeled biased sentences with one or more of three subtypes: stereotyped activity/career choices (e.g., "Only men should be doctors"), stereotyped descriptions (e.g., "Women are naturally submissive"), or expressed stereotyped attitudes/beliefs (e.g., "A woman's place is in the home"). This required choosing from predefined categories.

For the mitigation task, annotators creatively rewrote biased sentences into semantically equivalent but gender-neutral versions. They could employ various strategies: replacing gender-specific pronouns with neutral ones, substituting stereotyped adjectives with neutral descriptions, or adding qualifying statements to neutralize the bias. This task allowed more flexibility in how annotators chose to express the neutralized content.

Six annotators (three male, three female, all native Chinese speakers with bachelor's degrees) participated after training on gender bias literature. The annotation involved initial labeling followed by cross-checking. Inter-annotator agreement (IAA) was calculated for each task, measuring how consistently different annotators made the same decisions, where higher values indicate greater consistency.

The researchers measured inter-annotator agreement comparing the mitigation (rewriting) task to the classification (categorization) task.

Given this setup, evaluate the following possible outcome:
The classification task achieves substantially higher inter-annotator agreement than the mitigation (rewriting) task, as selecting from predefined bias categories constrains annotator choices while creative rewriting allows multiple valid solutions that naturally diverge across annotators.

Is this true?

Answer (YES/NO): NO